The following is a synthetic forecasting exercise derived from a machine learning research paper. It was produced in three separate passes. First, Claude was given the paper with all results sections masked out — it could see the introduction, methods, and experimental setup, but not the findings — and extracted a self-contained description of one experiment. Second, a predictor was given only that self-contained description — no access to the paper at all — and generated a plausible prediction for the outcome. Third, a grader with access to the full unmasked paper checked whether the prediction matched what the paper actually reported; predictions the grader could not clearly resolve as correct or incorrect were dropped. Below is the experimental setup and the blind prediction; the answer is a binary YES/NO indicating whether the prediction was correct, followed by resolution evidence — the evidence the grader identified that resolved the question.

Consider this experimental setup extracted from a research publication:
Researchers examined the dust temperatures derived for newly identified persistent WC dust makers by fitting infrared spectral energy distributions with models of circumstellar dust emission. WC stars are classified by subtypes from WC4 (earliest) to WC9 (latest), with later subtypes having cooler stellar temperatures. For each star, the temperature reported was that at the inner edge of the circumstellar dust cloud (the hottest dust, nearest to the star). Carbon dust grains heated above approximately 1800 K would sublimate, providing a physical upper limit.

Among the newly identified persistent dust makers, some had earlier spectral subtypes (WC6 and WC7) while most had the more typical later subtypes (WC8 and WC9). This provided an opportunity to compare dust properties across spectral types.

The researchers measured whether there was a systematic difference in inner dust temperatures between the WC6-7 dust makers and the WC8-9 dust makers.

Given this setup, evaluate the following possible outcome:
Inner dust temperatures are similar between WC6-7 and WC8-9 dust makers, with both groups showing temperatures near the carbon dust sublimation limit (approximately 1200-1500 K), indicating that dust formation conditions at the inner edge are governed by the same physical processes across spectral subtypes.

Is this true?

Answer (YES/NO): NO